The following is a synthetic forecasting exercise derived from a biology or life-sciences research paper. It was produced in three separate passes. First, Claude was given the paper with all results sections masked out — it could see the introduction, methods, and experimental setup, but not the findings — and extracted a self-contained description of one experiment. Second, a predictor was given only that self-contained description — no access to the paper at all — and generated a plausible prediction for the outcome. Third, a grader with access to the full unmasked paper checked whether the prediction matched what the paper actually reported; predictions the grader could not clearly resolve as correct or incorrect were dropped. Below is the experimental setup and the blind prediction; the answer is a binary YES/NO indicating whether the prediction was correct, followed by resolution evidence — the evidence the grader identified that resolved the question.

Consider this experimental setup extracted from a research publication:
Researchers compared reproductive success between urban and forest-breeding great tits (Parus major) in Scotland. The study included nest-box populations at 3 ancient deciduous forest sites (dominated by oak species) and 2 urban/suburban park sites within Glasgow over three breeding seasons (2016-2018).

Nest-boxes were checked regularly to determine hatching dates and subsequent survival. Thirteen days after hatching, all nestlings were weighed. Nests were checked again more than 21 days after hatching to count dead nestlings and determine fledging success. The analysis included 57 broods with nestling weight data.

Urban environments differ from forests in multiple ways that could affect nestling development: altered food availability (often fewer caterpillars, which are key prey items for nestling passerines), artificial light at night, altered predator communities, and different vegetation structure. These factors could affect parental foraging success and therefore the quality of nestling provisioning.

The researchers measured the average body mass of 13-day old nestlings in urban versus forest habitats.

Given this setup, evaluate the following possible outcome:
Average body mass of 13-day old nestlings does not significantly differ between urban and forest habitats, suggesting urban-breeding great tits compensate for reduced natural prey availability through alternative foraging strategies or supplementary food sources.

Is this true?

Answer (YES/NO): NO